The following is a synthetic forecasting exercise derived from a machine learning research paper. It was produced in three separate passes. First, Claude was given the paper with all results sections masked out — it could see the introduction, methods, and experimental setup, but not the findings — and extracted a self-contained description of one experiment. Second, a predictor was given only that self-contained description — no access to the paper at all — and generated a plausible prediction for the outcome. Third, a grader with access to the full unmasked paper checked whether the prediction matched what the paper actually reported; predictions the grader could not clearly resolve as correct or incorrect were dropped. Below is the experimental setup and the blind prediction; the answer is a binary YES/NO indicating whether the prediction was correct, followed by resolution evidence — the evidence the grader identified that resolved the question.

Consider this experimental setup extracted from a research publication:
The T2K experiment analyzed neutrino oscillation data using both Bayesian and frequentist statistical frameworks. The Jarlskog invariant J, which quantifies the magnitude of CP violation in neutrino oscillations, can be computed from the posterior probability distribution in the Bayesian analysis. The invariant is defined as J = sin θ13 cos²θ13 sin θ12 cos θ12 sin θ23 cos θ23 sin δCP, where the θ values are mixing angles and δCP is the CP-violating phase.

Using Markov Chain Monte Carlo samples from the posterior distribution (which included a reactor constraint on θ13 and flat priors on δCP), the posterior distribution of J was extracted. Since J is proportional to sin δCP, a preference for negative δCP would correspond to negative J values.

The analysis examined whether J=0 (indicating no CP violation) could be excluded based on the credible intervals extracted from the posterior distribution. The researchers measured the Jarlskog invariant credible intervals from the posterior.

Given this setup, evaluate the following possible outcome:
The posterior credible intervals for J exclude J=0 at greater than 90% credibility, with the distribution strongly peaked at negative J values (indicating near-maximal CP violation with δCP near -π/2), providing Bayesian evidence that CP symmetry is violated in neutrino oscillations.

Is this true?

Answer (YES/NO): YES